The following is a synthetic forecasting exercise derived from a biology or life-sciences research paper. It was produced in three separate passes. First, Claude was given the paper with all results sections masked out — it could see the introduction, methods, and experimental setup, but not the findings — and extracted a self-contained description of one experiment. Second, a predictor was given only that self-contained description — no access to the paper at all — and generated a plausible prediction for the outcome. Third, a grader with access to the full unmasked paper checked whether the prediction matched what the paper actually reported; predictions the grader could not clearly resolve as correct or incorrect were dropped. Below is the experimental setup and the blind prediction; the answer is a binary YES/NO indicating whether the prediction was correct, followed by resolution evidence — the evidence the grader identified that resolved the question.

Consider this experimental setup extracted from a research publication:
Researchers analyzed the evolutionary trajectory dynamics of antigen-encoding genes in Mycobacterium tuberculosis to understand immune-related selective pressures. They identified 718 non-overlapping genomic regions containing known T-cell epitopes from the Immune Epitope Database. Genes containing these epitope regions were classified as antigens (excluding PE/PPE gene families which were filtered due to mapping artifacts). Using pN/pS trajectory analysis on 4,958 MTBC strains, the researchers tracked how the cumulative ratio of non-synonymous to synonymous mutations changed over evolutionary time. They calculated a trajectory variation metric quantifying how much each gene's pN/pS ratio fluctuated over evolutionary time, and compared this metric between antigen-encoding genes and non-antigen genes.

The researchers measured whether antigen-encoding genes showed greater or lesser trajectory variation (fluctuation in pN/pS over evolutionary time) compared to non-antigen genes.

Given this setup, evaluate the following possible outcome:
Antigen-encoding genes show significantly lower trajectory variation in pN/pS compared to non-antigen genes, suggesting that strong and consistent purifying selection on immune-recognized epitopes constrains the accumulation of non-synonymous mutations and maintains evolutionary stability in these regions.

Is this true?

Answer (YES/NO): NO